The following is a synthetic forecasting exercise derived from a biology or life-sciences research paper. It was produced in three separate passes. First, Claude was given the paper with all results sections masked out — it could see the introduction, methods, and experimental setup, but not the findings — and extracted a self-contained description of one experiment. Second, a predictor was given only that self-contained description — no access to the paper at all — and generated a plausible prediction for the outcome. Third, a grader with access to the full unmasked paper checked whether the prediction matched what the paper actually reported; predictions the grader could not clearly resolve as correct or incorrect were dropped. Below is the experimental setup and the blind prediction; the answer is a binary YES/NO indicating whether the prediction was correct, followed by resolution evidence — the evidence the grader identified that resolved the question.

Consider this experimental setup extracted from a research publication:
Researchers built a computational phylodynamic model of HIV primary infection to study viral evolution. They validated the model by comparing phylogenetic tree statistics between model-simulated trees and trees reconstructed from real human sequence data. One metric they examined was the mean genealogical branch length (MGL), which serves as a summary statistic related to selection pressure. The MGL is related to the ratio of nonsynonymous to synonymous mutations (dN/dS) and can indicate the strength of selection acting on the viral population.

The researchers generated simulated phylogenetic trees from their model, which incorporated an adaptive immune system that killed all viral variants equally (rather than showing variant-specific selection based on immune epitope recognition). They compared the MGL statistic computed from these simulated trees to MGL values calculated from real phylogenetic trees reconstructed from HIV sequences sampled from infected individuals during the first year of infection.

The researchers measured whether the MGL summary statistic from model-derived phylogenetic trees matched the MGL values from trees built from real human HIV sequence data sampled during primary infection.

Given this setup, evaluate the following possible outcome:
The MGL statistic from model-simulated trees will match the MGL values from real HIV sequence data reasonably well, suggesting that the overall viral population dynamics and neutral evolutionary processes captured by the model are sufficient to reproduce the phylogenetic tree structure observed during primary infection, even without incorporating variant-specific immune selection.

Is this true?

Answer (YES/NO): YES